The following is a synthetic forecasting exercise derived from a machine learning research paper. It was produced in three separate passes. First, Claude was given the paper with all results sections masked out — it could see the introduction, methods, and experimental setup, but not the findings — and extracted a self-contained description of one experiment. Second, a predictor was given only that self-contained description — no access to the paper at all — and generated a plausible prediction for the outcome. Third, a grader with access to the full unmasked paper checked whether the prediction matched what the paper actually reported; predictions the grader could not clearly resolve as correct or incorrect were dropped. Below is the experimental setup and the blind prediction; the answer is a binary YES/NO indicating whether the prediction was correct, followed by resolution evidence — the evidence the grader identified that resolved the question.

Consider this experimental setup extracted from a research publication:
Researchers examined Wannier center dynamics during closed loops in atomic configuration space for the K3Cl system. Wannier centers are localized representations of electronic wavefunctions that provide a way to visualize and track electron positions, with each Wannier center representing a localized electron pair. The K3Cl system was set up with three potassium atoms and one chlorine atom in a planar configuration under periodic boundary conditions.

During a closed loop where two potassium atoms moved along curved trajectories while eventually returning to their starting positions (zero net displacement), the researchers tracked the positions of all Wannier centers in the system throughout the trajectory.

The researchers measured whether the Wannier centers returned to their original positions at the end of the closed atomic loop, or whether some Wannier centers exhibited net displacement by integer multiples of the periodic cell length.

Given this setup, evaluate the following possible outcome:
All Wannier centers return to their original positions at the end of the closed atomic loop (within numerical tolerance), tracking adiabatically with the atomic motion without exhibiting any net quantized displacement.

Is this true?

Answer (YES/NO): NO